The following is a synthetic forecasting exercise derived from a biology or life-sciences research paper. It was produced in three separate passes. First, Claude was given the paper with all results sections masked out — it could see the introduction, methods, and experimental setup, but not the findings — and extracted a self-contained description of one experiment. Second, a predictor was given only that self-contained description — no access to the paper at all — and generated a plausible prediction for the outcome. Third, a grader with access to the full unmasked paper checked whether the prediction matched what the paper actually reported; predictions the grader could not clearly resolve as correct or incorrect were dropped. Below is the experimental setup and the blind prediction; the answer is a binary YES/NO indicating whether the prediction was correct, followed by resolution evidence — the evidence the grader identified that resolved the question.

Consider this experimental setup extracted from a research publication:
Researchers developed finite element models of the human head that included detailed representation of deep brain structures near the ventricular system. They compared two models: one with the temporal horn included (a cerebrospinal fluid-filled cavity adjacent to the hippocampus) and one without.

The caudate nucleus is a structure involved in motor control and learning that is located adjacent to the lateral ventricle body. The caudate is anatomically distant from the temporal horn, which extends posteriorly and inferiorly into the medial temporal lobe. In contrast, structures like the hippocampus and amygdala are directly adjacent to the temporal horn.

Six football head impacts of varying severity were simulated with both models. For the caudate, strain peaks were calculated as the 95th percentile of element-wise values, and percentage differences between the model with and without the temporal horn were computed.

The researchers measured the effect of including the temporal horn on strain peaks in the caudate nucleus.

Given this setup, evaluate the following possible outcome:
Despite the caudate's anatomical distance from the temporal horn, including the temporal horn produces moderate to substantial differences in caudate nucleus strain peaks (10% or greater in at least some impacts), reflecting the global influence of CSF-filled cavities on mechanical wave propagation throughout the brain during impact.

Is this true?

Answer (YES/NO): NO